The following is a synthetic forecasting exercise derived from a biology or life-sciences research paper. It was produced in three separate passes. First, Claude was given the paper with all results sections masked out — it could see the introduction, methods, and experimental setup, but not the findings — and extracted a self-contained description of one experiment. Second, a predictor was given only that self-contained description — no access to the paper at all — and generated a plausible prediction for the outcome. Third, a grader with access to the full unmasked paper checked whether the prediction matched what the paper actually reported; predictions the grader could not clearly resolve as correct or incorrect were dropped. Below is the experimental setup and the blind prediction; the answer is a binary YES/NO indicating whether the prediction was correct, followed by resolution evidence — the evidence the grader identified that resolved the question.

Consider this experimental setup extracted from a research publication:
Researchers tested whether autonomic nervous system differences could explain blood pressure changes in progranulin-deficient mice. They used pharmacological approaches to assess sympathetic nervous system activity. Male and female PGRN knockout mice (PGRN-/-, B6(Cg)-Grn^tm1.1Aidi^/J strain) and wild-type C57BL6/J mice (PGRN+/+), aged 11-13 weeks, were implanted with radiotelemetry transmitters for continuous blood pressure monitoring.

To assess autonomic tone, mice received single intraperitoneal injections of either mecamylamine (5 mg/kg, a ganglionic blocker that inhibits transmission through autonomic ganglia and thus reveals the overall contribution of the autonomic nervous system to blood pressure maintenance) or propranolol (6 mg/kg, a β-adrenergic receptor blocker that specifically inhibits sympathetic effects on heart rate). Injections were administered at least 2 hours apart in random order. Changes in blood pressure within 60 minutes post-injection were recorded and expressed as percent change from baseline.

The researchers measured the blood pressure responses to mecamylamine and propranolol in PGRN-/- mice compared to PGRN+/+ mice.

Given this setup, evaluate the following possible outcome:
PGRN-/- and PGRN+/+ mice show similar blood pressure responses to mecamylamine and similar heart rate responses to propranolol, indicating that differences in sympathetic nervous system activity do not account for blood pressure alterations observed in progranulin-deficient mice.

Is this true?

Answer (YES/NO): YES